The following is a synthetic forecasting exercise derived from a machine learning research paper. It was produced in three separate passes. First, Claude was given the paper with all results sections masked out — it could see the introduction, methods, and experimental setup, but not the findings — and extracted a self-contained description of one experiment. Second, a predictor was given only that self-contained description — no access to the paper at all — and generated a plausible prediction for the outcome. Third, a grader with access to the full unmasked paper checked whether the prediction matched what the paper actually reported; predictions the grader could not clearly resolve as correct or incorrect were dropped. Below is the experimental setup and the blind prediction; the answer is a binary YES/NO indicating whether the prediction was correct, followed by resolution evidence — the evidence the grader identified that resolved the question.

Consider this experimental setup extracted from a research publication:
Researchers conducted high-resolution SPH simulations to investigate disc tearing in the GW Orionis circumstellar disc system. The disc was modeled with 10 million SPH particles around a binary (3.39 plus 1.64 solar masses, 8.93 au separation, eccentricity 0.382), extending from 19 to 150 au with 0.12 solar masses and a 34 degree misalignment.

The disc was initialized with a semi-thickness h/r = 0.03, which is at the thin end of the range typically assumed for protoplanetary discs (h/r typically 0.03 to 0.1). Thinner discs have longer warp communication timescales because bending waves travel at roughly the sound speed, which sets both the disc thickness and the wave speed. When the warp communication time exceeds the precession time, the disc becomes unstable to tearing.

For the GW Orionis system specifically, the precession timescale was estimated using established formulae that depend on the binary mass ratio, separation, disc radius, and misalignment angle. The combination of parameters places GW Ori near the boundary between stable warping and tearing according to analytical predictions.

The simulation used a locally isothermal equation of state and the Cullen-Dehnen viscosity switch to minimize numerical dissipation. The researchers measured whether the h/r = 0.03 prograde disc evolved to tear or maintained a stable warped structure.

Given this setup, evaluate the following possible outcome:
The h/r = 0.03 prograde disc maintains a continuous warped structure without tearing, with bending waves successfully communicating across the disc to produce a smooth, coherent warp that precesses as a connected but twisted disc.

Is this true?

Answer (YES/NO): NO